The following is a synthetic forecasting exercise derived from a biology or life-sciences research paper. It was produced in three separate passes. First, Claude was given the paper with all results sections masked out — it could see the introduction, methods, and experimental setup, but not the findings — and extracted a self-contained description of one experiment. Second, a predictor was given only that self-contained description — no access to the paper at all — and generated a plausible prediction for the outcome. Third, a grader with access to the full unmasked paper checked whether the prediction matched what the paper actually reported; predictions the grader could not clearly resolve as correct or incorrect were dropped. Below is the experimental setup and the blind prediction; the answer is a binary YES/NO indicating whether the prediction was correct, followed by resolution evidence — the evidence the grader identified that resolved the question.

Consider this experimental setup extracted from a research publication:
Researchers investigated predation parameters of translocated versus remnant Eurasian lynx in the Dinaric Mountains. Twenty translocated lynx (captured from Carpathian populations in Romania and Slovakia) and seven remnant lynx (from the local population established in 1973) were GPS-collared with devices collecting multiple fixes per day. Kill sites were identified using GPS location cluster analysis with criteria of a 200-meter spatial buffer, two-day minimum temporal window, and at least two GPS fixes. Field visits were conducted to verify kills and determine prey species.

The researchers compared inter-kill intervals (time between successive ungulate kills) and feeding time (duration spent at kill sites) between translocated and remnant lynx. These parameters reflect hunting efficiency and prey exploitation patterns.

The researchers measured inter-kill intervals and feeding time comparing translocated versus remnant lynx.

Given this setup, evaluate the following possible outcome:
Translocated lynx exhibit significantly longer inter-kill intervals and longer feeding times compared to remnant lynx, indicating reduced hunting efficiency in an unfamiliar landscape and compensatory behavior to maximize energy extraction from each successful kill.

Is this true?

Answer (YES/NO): NO